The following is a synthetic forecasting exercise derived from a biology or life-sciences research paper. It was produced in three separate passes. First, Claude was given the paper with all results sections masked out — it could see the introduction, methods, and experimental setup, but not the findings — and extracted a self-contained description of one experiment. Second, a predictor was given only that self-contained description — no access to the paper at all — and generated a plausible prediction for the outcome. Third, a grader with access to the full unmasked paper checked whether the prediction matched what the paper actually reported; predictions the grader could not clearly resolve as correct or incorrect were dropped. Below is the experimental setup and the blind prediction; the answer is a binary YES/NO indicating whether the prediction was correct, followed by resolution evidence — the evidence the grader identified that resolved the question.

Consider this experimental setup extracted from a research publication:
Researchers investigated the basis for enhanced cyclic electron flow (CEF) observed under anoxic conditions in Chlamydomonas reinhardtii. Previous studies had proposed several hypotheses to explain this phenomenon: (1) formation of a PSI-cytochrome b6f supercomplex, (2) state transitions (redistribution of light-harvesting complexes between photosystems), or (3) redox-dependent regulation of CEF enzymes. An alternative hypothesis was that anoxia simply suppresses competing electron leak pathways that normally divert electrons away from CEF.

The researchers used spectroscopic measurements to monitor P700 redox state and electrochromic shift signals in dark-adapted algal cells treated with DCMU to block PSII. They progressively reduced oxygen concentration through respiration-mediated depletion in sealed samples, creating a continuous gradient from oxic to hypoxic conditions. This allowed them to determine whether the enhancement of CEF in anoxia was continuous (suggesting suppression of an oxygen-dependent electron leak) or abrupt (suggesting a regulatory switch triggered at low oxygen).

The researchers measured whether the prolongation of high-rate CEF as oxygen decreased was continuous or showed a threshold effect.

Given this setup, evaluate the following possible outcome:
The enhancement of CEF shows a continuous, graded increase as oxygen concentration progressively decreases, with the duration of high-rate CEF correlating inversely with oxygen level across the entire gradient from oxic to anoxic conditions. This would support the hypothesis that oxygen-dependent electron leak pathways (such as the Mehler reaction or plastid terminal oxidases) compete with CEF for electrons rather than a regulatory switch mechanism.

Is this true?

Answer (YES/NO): YES